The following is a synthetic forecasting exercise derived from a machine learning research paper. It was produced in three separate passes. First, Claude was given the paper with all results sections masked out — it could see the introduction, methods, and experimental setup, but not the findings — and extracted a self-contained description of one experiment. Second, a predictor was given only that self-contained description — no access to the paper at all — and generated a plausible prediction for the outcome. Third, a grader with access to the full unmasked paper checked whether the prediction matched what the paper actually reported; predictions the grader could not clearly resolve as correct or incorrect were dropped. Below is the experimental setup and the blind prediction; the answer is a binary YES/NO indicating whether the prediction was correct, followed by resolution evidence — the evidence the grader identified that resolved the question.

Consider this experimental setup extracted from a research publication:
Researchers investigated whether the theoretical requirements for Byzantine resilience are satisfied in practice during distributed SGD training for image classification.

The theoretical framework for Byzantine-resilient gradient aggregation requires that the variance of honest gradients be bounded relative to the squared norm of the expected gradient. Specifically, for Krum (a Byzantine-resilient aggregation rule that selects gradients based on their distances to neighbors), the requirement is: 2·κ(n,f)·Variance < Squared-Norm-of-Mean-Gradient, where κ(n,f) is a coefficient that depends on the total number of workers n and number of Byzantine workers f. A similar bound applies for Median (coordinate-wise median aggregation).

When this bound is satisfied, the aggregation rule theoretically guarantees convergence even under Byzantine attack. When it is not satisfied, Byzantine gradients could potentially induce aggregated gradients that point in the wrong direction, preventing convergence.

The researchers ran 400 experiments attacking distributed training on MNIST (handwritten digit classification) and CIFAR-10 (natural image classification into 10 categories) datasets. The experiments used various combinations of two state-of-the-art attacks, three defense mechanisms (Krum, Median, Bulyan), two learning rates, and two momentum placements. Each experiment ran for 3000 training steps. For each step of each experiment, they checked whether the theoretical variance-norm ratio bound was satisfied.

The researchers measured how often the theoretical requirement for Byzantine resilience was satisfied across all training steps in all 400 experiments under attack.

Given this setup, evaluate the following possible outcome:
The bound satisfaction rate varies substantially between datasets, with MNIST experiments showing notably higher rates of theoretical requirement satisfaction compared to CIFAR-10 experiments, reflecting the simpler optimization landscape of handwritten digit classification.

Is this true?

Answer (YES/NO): NO